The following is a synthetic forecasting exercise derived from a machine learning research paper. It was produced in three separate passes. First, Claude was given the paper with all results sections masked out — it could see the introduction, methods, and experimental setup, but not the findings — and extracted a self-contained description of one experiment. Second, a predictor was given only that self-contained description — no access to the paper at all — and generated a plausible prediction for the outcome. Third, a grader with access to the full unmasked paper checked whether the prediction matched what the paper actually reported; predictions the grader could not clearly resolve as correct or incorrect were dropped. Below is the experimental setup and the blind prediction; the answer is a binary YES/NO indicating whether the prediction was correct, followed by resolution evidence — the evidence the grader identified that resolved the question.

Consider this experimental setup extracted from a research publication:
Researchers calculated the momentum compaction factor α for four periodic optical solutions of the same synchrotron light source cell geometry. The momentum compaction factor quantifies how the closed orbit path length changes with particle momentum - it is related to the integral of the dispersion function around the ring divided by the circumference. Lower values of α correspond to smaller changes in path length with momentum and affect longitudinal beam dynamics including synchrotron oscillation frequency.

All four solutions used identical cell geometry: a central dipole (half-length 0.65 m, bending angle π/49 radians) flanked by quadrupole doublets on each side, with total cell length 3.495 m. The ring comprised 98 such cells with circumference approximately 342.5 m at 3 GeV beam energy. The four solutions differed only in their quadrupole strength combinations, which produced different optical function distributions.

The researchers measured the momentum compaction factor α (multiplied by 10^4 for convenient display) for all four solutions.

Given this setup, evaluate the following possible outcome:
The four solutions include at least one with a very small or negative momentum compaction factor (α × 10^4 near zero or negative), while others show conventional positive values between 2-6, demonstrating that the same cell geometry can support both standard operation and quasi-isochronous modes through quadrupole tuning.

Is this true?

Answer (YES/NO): NO